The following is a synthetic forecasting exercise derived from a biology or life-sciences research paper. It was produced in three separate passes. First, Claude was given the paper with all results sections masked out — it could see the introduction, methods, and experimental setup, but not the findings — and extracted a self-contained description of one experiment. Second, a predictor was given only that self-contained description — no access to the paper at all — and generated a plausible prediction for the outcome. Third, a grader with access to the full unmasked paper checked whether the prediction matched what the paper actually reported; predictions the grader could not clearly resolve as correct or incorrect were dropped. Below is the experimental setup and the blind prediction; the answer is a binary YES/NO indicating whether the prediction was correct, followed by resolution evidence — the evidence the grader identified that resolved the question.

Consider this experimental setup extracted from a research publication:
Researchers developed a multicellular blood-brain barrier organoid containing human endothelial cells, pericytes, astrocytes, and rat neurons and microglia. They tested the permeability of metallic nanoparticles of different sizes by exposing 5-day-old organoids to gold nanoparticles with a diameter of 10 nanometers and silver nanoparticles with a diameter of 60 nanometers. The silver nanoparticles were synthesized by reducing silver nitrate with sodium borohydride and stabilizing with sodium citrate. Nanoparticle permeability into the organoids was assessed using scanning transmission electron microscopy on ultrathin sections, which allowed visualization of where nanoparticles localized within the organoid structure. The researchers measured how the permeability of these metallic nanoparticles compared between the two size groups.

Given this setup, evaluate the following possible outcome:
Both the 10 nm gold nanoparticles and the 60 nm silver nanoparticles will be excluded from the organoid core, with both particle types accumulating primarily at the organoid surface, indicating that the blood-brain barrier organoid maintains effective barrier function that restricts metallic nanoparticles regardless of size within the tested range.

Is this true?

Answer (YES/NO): NO